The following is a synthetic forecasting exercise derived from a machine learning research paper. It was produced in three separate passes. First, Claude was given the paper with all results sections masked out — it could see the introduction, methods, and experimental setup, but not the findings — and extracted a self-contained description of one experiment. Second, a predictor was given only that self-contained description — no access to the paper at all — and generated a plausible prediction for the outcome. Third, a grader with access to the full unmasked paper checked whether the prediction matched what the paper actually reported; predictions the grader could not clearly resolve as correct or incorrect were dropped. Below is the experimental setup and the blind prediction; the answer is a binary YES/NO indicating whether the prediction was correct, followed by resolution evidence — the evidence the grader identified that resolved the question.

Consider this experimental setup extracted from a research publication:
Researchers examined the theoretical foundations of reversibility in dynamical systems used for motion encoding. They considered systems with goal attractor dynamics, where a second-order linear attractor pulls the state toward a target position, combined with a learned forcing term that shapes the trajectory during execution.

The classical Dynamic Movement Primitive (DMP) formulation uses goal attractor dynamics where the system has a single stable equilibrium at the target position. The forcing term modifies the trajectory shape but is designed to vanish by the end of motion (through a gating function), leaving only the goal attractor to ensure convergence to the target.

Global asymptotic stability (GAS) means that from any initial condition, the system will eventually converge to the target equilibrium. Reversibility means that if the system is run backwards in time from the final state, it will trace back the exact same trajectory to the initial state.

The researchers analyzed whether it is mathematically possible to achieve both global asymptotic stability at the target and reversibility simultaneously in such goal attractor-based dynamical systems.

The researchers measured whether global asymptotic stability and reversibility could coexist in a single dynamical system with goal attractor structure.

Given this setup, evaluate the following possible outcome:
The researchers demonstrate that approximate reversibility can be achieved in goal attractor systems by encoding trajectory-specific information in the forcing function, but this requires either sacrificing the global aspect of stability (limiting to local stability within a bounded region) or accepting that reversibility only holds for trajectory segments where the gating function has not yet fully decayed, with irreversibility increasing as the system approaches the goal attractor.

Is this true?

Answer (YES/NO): NO